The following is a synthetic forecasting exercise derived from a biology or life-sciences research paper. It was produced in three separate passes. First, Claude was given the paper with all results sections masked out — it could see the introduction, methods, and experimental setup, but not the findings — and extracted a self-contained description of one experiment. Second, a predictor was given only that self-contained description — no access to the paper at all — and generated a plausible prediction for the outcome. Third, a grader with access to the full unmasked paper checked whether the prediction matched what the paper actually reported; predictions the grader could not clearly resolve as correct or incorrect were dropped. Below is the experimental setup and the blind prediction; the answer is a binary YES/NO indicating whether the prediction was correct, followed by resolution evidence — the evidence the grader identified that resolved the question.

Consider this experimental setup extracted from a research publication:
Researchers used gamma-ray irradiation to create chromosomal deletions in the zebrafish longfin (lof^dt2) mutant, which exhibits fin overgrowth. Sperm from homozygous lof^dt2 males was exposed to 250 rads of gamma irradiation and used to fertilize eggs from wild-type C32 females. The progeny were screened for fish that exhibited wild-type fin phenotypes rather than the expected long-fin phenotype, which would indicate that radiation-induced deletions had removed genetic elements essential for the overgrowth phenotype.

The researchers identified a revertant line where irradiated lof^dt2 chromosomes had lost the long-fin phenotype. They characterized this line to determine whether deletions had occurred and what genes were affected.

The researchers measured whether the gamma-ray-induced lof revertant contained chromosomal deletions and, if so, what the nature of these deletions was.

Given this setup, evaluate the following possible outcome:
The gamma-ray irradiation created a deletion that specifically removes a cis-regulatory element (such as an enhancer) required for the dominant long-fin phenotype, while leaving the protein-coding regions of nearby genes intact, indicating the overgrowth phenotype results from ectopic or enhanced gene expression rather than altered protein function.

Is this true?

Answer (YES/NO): NO